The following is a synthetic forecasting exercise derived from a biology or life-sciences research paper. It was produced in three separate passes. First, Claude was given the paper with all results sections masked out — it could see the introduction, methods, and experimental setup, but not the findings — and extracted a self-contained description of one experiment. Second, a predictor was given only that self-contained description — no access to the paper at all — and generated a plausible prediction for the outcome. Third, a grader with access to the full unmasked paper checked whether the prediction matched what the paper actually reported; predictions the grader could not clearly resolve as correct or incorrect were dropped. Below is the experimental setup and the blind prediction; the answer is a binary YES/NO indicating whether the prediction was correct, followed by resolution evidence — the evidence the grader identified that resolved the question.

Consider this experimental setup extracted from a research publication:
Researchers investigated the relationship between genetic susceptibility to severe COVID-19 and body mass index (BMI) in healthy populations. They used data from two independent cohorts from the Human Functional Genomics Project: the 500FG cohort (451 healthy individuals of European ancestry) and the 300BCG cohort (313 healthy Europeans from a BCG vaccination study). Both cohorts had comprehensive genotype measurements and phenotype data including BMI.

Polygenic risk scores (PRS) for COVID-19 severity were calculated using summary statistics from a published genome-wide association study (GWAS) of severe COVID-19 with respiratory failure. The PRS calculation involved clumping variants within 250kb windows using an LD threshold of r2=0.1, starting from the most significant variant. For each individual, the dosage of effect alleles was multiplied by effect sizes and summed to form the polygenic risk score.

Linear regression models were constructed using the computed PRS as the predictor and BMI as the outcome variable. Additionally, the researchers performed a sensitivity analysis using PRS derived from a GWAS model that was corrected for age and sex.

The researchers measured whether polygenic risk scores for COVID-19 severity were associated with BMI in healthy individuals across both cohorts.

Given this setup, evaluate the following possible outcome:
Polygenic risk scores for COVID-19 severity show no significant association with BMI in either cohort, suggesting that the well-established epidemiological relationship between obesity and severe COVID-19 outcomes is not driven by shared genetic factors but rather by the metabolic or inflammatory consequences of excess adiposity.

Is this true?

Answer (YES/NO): YES